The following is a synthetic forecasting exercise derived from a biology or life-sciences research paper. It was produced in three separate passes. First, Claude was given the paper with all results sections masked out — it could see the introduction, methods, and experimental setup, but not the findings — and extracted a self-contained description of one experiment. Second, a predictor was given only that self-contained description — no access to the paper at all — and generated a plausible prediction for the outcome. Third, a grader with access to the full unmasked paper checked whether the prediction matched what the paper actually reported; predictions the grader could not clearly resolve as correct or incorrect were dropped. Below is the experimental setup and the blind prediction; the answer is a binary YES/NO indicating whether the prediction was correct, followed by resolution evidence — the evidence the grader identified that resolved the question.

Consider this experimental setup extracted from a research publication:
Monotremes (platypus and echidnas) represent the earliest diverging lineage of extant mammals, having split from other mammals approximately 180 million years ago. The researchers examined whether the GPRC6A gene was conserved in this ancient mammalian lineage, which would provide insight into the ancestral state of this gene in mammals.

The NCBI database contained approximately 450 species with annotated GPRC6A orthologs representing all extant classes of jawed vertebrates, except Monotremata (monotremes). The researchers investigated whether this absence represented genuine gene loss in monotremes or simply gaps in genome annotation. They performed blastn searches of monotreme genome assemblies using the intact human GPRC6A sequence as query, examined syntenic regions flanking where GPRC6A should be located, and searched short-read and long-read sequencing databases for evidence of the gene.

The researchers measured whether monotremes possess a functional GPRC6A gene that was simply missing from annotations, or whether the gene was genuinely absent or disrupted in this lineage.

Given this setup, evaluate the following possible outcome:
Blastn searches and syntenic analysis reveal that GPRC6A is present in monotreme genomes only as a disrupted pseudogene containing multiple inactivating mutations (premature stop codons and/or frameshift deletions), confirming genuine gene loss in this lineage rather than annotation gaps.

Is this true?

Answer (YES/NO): NO